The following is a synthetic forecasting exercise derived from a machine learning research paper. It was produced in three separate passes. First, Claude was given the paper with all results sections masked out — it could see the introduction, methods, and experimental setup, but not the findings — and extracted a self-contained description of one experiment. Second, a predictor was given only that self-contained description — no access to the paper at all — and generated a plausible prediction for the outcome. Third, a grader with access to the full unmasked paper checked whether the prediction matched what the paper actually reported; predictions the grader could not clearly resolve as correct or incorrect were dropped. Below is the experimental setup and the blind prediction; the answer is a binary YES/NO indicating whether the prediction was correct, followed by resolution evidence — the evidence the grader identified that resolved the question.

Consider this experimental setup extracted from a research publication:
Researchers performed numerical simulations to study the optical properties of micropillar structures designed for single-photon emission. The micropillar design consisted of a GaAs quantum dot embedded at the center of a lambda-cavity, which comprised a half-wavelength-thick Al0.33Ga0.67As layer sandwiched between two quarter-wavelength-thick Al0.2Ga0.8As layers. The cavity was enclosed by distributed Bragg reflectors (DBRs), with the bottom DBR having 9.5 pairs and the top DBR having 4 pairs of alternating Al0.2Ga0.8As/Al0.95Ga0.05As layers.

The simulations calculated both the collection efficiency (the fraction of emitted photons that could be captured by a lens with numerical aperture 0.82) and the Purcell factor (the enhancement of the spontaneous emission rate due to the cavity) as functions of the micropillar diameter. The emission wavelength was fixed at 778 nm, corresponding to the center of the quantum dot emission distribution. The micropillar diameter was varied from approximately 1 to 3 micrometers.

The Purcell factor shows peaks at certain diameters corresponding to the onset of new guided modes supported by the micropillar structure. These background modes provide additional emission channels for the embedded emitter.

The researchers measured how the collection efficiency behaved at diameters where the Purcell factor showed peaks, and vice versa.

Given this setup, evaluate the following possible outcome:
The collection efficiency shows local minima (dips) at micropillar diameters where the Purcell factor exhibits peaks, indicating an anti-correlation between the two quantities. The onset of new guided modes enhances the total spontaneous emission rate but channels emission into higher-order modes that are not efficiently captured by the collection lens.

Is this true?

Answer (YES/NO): YES